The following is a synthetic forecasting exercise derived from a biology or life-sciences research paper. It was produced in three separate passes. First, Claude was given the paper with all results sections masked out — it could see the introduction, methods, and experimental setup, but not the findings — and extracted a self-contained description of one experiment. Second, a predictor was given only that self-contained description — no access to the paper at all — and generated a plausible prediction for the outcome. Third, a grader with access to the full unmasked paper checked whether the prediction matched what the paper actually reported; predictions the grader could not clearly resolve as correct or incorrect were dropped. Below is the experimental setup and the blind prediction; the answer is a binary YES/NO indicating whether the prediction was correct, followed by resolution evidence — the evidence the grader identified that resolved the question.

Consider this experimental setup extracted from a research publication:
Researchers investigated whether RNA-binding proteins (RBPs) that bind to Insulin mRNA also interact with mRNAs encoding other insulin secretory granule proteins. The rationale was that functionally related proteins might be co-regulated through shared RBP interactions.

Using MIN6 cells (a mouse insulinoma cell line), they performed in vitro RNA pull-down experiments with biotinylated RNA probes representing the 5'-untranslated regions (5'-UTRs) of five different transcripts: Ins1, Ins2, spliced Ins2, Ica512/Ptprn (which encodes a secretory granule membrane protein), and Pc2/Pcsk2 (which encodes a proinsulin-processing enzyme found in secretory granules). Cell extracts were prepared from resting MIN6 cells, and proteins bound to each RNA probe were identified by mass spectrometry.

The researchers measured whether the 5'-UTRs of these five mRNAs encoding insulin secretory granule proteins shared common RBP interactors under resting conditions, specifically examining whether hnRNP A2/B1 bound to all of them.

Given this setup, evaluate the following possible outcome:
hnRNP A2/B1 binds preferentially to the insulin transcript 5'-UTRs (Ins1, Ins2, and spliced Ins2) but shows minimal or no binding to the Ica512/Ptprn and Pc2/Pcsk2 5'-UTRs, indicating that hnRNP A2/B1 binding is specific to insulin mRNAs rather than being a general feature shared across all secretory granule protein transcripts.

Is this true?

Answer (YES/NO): NO